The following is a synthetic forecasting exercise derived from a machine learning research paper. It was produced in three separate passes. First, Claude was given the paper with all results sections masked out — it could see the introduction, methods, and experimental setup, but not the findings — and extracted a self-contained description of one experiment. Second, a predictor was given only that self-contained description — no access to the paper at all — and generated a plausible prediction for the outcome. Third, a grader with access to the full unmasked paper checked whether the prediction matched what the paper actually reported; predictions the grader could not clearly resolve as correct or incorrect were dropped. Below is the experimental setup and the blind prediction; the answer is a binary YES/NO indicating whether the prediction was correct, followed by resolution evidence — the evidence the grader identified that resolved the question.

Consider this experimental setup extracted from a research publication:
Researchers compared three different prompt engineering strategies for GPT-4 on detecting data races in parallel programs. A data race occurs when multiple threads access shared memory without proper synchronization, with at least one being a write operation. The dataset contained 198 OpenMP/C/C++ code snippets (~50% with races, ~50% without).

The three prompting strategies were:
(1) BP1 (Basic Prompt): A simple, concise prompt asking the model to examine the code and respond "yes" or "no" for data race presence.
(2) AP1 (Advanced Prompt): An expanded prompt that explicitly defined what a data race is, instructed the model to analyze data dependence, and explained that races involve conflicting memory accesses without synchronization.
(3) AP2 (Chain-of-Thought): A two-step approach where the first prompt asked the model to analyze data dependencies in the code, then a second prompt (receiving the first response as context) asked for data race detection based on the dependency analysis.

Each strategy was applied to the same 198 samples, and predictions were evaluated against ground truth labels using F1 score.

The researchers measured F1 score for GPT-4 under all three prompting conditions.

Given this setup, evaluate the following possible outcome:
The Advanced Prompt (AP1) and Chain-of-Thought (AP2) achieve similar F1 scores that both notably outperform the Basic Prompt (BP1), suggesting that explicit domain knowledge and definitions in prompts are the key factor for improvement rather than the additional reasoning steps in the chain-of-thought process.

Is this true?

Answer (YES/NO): NO